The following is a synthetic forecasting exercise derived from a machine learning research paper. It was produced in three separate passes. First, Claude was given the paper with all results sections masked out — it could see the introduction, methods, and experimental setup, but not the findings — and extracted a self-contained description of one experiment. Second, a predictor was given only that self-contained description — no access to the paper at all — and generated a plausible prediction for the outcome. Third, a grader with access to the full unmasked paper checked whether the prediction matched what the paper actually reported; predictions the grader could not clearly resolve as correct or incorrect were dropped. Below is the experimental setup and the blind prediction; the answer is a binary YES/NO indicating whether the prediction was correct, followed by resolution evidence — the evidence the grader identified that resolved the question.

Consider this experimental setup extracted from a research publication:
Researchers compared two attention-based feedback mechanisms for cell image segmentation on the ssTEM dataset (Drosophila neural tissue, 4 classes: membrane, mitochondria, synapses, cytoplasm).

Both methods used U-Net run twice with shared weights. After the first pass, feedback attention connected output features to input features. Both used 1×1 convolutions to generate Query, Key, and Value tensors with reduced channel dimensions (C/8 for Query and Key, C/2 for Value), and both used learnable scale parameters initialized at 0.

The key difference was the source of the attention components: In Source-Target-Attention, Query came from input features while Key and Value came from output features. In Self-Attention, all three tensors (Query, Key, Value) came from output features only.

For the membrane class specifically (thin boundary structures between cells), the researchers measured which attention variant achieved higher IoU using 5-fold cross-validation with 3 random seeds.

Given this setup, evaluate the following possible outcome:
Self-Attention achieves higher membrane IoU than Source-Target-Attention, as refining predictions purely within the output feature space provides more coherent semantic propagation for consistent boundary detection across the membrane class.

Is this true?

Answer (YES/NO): YES